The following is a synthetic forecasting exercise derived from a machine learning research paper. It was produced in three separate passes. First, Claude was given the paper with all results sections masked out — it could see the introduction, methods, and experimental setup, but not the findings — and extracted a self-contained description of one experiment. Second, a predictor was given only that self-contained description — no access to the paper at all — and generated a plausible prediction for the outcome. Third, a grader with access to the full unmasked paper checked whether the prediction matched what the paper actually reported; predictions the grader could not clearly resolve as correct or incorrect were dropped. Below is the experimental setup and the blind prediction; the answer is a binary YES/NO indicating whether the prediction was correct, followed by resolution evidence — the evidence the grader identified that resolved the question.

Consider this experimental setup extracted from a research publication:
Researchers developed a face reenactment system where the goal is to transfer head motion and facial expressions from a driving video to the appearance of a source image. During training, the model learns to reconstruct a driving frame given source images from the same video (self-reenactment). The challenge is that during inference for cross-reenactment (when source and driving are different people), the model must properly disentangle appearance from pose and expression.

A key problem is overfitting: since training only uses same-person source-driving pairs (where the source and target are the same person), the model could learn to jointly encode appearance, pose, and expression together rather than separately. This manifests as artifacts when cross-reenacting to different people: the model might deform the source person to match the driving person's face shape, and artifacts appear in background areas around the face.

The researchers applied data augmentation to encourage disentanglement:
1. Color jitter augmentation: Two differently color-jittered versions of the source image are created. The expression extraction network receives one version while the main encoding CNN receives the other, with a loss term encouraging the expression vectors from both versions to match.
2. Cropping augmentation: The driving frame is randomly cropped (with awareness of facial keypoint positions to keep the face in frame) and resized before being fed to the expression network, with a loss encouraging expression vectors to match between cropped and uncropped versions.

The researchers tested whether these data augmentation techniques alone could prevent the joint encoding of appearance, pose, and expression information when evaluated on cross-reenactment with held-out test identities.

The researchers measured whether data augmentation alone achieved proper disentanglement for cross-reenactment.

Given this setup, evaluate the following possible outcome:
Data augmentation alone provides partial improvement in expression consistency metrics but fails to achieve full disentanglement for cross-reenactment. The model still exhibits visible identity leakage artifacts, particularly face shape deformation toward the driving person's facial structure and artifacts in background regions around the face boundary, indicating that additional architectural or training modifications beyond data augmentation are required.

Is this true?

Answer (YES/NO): YES